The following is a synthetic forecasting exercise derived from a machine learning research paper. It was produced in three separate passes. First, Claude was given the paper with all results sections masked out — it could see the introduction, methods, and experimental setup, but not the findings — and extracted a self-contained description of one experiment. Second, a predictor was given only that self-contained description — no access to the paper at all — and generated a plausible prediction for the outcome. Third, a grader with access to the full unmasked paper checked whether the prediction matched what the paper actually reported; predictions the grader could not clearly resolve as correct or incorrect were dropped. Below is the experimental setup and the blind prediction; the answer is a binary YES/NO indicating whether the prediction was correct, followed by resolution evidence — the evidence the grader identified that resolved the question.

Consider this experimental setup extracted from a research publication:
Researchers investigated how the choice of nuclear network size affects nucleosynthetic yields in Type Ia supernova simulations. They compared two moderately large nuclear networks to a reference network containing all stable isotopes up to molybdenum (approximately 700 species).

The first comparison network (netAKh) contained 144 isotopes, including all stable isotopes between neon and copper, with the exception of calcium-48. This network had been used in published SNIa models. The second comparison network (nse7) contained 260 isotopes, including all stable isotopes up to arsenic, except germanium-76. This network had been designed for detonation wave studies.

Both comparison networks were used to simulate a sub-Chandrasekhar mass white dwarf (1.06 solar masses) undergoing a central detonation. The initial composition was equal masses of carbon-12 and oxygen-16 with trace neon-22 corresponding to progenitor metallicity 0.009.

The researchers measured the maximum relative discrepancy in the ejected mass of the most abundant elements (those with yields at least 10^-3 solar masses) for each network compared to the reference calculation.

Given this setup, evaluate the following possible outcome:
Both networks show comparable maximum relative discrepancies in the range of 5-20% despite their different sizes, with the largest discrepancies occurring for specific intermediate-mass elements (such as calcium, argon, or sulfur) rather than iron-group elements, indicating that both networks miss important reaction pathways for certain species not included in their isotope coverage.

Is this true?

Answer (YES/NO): NO